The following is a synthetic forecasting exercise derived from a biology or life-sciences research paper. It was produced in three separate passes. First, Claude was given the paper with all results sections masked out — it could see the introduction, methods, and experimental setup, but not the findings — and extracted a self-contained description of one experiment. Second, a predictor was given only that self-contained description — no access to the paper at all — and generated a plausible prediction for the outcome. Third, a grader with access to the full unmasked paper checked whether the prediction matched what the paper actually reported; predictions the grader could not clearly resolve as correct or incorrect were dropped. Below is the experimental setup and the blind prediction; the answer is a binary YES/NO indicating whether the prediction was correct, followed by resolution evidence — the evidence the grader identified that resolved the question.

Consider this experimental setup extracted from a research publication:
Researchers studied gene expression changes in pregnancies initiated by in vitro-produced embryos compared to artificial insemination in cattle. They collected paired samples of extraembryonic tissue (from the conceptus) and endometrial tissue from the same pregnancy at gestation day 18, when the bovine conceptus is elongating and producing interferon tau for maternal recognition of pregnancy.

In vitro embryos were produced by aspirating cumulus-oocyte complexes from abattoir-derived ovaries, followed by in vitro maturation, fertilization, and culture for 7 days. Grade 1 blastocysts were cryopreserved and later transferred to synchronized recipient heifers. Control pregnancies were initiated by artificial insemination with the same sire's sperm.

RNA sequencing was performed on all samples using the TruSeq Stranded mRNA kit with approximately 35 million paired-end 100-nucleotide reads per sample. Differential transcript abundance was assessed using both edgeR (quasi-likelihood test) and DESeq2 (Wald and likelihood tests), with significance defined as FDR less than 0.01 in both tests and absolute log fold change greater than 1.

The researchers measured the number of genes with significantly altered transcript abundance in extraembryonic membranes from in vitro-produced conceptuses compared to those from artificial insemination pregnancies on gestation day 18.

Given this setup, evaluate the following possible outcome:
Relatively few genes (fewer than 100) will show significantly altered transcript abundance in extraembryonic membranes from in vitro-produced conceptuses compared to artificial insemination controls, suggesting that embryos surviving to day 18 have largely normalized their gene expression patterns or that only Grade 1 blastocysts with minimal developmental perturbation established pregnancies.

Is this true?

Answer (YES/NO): NO